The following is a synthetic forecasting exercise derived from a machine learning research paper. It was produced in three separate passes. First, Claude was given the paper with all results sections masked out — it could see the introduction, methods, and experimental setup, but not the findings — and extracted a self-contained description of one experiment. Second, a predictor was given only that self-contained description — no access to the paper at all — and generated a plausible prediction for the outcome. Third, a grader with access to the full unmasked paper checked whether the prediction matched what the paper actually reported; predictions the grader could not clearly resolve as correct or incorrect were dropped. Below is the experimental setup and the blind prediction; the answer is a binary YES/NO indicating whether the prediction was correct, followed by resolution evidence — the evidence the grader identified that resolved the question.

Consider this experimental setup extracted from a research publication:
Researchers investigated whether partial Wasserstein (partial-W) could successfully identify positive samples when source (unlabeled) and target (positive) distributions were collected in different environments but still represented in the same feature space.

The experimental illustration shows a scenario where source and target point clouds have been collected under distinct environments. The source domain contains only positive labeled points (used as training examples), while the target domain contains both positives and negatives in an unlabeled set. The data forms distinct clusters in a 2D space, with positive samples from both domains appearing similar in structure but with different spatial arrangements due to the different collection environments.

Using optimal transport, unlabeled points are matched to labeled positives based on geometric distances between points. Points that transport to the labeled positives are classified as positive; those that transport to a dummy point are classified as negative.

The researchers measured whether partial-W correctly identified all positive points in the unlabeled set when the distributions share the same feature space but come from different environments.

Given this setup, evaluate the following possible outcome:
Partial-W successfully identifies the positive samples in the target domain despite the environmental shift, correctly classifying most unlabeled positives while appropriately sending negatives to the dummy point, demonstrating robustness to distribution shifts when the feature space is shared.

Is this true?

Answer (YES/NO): NO